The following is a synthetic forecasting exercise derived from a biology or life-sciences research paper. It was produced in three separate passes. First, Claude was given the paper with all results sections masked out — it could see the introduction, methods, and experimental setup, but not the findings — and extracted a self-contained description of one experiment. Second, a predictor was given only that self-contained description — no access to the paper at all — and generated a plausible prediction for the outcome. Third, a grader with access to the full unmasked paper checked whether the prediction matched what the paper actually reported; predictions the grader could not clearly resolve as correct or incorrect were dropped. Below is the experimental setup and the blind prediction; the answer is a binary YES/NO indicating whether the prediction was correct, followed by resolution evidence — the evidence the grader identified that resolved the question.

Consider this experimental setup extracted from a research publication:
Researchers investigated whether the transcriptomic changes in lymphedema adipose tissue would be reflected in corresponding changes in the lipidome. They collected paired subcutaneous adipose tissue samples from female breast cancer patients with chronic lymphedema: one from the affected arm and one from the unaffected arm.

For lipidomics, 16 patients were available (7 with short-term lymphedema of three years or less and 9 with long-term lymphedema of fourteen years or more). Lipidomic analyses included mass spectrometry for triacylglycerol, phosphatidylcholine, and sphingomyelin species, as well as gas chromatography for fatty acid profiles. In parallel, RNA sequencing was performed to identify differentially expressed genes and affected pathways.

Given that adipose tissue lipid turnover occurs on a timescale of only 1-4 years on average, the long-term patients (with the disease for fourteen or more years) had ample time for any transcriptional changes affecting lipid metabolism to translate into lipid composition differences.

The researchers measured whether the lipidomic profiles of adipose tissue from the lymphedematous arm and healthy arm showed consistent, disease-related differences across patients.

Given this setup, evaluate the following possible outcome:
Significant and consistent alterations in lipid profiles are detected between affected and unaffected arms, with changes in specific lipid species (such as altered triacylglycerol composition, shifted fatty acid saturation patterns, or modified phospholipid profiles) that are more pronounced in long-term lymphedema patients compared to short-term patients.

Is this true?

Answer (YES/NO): NO